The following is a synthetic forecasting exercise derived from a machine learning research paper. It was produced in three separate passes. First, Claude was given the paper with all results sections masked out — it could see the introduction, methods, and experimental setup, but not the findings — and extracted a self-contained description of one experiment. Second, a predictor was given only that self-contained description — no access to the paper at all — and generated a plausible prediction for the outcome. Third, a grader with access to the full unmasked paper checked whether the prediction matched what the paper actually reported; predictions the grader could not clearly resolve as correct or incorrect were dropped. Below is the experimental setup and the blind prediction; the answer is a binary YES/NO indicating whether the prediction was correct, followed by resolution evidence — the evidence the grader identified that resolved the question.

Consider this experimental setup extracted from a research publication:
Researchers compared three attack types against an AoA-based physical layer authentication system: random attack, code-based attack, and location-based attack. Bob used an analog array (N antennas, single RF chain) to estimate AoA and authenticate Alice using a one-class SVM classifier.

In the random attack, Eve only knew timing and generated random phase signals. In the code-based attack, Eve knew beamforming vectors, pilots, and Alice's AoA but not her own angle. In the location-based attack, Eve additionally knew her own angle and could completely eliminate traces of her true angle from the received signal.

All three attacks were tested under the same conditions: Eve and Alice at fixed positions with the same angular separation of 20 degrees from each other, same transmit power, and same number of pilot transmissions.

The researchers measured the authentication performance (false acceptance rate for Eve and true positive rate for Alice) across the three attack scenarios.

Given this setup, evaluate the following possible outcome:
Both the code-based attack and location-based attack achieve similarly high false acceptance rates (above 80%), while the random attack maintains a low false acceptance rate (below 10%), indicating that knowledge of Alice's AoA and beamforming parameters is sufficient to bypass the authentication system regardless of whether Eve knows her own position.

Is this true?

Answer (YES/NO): NO